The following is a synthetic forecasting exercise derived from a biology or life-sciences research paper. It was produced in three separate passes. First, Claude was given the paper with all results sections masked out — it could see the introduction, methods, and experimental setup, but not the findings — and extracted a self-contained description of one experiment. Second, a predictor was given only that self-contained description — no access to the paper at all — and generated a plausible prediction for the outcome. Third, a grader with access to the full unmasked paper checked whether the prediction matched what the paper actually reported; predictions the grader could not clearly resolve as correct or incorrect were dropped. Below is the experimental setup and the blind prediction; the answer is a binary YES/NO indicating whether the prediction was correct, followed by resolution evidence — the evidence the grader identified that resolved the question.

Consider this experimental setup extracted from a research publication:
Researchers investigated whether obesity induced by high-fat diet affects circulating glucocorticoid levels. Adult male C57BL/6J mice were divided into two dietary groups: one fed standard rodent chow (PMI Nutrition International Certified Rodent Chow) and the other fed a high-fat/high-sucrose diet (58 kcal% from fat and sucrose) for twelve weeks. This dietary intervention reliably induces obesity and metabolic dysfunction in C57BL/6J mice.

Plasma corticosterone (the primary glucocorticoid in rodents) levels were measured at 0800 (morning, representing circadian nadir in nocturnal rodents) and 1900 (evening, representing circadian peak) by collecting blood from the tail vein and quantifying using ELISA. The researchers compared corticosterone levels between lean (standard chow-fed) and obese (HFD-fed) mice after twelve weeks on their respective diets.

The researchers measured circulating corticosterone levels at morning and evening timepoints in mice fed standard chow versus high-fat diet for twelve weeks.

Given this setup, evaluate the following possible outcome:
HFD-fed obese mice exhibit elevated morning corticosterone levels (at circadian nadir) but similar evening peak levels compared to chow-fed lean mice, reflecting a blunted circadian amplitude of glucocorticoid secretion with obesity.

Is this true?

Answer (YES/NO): NO